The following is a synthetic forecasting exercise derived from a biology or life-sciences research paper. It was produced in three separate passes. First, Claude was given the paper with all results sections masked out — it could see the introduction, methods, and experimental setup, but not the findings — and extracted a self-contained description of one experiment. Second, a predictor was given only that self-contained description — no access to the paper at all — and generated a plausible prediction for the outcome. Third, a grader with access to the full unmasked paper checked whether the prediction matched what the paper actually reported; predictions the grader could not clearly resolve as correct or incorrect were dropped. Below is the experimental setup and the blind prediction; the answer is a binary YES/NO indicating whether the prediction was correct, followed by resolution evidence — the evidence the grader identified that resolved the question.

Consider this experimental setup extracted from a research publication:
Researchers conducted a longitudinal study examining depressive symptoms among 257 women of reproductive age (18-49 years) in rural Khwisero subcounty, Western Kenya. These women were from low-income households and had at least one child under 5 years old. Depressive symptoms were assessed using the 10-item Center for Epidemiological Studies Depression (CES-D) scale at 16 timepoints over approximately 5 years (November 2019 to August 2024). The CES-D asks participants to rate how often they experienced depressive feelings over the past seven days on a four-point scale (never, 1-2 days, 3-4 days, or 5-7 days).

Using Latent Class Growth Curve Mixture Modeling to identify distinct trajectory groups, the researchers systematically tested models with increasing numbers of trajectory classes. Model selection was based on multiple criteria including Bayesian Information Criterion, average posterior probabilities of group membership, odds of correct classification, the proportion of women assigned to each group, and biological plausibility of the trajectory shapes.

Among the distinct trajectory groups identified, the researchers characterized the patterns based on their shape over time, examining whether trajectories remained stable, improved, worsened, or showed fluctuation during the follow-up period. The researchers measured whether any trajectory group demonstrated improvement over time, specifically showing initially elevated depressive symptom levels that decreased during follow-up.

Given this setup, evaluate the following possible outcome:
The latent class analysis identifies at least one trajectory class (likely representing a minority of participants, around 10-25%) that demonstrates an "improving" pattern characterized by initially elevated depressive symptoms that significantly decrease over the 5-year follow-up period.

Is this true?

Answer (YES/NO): YES